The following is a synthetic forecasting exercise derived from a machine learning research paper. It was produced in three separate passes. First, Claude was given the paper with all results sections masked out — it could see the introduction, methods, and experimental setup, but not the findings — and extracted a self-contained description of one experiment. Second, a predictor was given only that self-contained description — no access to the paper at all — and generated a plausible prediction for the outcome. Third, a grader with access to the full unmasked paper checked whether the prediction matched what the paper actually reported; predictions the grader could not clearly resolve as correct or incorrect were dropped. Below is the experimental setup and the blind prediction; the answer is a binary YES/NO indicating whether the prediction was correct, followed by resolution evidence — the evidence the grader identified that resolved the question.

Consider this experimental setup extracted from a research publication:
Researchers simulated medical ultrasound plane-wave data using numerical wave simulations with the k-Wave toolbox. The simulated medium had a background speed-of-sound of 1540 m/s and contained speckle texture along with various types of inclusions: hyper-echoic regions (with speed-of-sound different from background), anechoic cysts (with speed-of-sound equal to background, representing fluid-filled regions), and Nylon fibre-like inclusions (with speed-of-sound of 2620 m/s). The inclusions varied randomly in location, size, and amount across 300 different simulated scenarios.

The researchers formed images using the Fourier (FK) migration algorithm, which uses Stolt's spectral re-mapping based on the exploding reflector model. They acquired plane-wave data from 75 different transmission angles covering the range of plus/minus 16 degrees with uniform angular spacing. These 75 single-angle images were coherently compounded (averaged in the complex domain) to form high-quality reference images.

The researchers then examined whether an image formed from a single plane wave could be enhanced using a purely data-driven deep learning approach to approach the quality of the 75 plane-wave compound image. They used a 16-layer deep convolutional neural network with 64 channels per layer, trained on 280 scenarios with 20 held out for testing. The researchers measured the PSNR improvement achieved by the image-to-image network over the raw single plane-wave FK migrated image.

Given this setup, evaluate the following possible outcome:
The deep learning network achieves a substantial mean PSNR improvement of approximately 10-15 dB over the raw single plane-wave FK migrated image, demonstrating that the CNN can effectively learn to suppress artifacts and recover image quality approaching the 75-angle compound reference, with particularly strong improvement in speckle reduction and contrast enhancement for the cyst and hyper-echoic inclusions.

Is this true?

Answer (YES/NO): NO